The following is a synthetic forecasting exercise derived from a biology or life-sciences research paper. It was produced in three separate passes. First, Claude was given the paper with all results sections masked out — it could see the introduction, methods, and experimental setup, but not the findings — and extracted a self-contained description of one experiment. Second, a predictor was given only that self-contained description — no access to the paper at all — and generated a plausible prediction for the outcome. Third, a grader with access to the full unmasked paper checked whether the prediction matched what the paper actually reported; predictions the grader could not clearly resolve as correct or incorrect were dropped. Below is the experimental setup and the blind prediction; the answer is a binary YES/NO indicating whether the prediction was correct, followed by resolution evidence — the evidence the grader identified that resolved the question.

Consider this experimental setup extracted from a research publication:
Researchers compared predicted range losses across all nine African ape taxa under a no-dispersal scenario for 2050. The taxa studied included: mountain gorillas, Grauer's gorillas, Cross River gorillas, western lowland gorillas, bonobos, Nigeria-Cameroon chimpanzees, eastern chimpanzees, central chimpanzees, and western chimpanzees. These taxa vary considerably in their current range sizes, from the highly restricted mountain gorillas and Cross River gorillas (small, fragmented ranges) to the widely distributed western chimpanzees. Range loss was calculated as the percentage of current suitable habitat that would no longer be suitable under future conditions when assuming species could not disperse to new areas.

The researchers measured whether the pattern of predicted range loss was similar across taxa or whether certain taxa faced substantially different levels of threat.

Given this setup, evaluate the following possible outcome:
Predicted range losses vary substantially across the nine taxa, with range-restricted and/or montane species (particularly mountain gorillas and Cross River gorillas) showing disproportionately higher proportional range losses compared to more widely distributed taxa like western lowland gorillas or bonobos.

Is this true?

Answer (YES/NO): NO